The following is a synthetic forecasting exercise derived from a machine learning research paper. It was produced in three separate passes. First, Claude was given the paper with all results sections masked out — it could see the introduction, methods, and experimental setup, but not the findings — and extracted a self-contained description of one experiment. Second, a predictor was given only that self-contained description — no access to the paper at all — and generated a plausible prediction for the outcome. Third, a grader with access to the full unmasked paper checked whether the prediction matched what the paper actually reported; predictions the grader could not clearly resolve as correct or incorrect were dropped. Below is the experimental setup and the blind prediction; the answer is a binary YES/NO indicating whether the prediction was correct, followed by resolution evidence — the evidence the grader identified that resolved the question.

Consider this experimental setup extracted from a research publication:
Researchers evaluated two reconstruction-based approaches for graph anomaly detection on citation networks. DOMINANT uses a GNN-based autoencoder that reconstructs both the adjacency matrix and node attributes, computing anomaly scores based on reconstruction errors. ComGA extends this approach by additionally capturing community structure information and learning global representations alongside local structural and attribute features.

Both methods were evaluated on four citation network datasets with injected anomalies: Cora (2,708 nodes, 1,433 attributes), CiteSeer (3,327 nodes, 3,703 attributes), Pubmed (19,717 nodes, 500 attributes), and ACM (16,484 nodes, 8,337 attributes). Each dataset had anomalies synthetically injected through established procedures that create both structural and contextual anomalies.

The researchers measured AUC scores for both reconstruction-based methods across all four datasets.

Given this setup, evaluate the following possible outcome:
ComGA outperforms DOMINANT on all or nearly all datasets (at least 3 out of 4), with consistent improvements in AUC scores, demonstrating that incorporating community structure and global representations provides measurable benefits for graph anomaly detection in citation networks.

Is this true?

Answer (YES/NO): YES